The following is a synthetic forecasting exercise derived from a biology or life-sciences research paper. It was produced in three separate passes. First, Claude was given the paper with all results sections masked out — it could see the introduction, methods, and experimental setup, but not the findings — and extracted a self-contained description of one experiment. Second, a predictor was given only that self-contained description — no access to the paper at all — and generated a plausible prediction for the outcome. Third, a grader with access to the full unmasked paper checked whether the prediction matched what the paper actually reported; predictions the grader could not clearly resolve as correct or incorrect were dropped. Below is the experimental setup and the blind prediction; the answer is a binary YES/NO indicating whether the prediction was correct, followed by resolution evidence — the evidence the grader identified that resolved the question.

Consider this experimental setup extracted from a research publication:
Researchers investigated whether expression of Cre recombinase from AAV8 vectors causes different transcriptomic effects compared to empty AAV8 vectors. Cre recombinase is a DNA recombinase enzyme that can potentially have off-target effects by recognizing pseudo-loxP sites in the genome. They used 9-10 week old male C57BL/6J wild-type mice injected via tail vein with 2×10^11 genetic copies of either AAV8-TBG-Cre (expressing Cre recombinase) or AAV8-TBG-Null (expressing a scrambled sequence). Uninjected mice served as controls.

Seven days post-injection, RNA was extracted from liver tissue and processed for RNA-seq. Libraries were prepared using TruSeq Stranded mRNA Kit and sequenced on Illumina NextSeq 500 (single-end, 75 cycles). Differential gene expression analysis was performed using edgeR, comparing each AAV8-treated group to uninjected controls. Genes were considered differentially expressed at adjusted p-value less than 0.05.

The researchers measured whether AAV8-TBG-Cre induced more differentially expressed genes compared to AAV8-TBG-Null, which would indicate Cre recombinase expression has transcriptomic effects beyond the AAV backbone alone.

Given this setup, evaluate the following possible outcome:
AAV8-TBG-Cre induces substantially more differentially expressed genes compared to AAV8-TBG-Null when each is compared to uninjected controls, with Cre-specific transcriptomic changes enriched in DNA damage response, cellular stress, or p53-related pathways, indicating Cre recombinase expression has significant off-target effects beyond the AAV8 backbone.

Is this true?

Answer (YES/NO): NO